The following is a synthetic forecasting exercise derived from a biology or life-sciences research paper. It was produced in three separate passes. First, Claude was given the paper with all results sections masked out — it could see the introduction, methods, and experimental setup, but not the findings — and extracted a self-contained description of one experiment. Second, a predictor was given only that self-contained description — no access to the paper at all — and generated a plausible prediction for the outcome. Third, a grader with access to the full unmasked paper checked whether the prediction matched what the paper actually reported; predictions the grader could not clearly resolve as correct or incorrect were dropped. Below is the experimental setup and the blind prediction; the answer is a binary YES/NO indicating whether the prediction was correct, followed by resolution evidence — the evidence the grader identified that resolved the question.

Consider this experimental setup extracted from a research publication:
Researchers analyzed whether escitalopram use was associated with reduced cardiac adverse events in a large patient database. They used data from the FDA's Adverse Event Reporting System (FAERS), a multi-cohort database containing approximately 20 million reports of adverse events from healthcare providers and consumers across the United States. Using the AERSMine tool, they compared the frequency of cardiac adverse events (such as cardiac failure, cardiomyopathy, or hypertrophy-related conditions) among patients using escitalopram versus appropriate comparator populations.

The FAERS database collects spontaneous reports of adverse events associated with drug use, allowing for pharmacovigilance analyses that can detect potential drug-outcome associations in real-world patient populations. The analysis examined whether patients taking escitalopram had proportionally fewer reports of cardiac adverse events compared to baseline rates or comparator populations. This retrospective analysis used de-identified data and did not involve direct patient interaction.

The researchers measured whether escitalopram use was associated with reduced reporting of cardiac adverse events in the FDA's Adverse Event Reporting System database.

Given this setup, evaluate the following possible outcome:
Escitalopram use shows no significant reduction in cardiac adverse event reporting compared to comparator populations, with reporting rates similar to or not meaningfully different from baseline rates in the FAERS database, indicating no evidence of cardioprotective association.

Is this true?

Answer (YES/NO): NO